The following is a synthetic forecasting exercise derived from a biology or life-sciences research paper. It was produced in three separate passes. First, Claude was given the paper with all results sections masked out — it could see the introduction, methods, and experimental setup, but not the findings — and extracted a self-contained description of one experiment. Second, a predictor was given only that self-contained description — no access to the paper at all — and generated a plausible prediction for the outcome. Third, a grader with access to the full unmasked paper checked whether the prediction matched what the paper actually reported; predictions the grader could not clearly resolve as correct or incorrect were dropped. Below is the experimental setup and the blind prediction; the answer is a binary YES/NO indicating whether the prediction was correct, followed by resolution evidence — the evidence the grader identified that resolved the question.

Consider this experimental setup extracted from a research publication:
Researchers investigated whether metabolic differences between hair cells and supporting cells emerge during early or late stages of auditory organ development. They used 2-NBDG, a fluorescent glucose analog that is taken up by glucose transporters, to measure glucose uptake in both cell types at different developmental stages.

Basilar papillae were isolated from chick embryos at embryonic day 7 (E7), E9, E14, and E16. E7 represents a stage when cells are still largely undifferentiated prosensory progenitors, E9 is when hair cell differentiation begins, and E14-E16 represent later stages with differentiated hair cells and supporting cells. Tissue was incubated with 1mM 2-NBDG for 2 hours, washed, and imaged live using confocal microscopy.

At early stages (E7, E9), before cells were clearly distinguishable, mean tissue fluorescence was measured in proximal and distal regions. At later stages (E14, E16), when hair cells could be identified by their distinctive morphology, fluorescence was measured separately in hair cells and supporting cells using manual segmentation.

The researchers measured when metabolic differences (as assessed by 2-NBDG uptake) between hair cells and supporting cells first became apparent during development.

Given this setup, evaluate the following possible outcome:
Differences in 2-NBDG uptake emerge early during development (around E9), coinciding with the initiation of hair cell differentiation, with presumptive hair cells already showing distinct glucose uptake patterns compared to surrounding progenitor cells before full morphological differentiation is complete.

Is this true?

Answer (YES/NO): NO